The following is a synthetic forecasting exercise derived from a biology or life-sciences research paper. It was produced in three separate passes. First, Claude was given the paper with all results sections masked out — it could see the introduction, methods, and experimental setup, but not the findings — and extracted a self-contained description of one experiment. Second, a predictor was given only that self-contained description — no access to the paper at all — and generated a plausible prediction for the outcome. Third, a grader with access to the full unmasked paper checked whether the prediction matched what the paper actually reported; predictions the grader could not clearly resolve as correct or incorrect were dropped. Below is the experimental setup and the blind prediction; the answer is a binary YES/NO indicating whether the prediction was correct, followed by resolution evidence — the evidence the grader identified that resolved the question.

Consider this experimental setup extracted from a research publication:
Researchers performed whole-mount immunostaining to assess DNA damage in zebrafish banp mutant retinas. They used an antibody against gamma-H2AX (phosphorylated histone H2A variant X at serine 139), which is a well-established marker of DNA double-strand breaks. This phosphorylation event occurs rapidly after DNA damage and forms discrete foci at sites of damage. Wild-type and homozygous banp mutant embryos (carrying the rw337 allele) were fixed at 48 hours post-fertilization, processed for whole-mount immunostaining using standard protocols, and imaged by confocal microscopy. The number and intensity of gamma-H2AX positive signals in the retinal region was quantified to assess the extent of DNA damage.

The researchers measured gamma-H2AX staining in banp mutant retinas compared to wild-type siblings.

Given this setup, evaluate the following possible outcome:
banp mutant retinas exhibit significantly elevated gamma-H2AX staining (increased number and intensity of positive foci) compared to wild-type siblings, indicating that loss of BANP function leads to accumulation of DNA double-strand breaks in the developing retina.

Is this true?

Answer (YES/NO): YES